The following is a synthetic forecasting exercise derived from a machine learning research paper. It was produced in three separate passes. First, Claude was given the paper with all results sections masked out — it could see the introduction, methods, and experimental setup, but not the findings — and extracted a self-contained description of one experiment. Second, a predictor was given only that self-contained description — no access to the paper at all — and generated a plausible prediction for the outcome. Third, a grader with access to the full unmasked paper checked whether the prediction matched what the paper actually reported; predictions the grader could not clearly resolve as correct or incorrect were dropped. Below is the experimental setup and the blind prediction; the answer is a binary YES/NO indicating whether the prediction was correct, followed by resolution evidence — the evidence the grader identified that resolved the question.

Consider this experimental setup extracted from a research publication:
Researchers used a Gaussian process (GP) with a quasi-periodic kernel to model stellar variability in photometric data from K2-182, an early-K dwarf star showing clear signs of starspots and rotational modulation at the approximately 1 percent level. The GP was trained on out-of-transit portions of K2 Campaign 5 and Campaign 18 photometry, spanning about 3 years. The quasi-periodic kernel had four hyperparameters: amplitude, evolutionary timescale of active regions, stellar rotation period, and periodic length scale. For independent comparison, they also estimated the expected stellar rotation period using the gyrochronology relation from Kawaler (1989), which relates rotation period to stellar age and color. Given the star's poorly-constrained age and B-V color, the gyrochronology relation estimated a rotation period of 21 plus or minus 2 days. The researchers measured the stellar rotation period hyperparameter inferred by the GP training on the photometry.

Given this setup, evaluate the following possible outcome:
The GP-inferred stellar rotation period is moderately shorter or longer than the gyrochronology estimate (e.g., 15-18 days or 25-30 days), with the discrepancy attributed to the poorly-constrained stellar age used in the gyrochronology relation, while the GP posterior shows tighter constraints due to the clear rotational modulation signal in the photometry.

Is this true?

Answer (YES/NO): NO